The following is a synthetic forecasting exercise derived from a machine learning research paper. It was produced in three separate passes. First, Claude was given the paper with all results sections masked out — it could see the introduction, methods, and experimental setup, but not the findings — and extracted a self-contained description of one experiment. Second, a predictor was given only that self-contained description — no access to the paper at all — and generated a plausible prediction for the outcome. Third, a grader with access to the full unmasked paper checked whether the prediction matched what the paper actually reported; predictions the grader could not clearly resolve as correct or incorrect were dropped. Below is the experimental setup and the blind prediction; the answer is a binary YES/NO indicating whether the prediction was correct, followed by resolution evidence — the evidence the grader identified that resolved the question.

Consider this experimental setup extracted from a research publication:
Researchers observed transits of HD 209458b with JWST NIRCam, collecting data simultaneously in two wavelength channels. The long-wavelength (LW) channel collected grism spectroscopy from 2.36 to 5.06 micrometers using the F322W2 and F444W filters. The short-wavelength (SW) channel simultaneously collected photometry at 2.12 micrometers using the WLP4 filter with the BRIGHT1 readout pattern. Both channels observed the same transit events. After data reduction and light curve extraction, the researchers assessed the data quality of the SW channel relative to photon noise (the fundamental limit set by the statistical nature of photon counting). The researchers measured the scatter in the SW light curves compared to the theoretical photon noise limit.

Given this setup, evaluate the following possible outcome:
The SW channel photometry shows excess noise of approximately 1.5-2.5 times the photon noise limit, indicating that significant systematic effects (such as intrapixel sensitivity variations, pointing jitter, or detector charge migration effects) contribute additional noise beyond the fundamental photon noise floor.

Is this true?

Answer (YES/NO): NO